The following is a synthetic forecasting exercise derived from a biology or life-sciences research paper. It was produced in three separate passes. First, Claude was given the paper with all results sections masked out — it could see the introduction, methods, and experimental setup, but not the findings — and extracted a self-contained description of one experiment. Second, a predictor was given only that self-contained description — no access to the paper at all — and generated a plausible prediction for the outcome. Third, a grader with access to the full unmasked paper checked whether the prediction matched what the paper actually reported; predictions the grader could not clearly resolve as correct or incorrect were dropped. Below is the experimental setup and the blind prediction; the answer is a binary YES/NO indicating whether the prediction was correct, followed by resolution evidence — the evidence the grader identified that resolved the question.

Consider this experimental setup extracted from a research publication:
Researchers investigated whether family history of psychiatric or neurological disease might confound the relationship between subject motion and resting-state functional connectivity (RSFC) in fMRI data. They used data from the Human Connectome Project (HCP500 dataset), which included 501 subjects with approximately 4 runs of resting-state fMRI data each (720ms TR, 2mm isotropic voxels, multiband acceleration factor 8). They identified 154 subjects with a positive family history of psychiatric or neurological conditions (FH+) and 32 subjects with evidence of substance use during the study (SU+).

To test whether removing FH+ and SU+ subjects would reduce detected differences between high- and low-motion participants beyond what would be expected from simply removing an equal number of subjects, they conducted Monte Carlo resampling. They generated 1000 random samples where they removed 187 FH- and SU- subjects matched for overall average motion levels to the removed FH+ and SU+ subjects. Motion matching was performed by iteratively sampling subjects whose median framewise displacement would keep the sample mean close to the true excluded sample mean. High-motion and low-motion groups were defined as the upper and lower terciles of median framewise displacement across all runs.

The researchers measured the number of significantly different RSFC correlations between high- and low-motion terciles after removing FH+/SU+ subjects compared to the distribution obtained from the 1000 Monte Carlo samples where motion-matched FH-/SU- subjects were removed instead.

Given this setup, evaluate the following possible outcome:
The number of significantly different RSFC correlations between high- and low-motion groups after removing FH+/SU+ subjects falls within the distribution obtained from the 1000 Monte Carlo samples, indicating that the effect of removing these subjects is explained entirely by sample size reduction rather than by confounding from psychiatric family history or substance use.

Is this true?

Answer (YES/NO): NO